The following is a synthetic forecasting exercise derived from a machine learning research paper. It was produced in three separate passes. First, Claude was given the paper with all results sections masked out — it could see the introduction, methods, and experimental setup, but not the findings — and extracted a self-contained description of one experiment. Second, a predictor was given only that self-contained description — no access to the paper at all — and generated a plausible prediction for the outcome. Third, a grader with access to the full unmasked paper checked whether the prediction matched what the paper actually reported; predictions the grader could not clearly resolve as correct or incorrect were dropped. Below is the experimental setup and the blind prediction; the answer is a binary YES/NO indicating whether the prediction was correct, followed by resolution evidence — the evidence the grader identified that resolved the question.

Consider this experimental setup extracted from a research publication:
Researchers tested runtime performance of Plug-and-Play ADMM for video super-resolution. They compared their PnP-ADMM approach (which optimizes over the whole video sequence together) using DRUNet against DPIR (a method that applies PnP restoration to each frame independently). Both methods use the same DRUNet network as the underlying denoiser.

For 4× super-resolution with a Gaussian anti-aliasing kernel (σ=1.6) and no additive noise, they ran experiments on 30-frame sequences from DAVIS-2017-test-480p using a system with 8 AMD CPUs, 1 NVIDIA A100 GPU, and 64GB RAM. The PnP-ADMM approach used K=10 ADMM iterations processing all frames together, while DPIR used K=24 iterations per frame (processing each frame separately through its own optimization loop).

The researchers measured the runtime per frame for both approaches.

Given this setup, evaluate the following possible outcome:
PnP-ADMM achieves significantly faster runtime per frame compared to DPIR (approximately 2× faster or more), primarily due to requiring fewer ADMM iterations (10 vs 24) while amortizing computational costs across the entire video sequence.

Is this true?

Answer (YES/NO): YES